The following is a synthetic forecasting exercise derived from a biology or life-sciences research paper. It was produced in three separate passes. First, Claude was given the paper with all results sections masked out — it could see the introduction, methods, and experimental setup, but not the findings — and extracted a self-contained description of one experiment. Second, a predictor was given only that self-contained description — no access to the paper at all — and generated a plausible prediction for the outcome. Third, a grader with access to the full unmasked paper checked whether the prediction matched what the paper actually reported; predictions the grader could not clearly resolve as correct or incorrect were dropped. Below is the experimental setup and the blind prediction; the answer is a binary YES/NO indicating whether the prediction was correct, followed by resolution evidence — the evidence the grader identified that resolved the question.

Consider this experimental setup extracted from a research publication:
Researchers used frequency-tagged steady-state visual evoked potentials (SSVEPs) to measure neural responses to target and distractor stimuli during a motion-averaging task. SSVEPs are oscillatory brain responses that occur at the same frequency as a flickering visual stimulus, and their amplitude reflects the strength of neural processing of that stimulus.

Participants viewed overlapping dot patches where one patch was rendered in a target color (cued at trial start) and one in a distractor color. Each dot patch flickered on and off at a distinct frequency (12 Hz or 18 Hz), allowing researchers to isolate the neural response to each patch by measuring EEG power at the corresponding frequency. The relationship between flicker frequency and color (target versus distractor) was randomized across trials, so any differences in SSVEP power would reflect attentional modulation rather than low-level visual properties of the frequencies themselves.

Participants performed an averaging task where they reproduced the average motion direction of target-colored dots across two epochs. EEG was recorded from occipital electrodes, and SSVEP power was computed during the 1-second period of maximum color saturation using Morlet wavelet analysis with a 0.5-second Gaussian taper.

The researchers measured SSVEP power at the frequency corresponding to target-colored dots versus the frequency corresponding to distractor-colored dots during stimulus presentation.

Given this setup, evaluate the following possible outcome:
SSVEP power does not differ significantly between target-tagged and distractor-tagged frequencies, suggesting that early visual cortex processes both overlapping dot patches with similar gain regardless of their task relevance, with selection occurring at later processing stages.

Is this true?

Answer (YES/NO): NO